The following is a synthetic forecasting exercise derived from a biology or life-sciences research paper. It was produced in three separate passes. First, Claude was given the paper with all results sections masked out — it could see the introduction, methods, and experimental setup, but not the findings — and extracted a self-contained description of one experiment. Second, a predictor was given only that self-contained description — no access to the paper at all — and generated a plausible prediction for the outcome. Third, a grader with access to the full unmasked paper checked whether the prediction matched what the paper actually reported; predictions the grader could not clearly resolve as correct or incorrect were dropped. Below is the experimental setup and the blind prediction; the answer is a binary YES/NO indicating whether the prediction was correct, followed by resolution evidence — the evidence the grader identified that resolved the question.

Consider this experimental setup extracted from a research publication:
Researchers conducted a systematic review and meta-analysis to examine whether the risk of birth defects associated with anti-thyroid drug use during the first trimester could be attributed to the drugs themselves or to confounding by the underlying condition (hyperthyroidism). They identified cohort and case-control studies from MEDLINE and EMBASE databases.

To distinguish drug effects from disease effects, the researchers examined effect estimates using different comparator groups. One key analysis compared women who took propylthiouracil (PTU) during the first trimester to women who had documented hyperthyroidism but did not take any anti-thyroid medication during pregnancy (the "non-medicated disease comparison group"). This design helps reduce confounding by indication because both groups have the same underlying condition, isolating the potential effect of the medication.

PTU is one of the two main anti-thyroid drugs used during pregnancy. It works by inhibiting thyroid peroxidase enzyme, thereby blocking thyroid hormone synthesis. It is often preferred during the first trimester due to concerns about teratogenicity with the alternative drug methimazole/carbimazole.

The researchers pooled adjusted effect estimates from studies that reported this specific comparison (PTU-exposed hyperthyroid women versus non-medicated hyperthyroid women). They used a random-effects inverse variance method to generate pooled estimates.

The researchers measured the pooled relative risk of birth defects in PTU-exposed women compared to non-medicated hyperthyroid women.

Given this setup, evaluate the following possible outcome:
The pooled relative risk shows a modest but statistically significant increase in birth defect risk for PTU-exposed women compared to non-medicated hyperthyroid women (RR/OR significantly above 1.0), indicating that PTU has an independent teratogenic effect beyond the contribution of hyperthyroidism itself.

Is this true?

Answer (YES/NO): NO